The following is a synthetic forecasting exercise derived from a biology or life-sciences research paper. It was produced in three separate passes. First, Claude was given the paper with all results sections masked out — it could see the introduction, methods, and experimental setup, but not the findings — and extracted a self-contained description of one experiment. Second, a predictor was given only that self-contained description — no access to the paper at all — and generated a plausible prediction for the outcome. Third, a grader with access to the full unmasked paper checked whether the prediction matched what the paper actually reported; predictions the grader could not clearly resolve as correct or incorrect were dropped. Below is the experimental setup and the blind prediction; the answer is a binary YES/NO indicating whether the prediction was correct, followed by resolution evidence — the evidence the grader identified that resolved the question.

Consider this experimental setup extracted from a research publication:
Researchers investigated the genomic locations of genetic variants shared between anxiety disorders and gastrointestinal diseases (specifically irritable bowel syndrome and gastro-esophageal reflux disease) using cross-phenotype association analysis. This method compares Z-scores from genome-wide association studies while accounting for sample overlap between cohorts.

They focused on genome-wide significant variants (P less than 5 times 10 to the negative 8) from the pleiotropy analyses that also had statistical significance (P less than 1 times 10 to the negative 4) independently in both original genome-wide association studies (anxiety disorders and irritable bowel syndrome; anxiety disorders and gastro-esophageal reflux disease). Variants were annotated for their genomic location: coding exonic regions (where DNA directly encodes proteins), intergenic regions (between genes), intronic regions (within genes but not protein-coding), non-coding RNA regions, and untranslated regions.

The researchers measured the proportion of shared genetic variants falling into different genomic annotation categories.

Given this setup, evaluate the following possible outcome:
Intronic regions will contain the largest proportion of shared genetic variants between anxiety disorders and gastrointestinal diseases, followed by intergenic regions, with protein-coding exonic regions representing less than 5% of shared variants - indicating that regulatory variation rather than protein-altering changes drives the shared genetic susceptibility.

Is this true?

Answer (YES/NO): NO